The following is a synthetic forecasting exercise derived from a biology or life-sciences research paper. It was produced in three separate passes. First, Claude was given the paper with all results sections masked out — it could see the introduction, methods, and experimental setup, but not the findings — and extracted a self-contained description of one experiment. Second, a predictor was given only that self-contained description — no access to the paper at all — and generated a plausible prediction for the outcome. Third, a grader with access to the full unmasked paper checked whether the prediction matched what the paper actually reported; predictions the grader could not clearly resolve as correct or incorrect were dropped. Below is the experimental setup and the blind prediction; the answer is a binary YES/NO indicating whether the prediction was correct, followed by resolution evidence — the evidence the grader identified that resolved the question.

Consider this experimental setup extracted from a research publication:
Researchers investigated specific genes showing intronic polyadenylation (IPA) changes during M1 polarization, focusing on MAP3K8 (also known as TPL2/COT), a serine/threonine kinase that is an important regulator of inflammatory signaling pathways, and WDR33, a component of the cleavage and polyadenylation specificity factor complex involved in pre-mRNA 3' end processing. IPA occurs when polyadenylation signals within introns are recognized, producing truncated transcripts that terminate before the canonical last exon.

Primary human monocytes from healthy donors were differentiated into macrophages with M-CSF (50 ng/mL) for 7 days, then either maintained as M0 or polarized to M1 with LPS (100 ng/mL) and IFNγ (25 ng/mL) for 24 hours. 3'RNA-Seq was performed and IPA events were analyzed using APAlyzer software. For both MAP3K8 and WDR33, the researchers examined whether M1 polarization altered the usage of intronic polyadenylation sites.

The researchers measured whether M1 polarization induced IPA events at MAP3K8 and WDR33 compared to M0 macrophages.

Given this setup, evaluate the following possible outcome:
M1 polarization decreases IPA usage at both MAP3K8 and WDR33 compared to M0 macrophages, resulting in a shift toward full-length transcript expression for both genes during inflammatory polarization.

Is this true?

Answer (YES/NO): NO